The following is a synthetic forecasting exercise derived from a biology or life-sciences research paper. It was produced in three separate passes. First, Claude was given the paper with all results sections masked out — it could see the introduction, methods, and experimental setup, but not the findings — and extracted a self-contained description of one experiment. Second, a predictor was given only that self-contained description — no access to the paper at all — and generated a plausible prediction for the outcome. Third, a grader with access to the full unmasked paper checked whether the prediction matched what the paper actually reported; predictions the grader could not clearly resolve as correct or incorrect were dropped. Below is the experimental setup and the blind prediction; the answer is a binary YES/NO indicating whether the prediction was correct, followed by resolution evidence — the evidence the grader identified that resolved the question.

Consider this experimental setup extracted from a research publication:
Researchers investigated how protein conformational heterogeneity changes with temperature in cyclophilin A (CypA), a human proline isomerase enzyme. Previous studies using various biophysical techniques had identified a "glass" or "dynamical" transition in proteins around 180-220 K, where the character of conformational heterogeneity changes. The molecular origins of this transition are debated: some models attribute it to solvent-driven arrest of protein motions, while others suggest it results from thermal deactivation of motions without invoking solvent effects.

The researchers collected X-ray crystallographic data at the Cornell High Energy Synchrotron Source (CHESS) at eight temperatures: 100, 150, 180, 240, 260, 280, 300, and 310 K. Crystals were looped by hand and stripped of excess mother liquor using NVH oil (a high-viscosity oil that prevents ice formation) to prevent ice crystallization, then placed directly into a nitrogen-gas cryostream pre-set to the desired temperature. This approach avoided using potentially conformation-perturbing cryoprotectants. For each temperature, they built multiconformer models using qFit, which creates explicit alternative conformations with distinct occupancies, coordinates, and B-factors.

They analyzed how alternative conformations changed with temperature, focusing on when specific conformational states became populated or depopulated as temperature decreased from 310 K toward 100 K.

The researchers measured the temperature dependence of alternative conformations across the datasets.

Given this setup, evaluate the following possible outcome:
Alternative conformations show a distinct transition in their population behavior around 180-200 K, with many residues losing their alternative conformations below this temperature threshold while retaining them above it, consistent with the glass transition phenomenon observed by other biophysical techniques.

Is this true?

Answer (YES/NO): NO